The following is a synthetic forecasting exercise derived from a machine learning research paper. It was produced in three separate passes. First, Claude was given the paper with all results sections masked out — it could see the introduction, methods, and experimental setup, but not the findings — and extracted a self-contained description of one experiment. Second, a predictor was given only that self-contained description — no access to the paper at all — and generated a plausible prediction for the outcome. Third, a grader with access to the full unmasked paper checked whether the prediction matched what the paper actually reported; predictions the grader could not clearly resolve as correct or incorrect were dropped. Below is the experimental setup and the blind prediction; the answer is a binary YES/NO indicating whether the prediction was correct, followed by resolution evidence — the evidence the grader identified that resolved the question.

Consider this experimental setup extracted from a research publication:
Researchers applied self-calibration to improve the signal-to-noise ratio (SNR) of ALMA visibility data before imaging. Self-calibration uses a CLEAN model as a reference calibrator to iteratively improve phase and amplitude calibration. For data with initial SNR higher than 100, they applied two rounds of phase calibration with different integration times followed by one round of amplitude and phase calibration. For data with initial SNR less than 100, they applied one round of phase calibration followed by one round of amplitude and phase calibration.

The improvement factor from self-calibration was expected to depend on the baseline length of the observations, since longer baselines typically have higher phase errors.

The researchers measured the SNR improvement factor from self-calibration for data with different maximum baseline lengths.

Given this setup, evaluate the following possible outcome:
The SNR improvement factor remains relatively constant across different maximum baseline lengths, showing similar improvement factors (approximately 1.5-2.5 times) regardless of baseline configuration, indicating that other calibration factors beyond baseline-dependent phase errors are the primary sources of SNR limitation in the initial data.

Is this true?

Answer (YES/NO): NO